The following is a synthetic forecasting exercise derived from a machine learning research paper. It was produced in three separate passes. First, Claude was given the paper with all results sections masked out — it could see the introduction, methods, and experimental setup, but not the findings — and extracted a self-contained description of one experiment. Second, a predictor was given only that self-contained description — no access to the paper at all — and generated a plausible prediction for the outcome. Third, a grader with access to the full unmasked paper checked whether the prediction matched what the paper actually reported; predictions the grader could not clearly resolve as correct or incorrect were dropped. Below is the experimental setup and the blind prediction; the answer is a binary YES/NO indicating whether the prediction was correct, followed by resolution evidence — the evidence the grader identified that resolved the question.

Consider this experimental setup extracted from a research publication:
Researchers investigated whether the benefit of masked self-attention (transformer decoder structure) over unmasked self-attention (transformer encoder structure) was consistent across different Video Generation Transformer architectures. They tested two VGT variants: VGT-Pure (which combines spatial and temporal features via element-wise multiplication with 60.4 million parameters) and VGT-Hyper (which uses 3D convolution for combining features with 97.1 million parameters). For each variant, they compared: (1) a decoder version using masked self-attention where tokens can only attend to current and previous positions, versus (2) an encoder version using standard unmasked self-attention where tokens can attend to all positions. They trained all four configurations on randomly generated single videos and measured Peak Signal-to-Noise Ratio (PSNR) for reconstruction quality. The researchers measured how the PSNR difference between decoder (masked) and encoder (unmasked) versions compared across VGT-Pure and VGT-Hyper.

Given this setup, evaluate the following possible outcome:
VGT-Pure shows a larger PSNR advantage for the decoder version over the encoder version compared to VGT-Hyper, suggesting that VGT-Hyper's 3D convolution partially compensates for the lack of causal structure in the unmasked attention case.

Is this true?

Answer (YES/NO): NO